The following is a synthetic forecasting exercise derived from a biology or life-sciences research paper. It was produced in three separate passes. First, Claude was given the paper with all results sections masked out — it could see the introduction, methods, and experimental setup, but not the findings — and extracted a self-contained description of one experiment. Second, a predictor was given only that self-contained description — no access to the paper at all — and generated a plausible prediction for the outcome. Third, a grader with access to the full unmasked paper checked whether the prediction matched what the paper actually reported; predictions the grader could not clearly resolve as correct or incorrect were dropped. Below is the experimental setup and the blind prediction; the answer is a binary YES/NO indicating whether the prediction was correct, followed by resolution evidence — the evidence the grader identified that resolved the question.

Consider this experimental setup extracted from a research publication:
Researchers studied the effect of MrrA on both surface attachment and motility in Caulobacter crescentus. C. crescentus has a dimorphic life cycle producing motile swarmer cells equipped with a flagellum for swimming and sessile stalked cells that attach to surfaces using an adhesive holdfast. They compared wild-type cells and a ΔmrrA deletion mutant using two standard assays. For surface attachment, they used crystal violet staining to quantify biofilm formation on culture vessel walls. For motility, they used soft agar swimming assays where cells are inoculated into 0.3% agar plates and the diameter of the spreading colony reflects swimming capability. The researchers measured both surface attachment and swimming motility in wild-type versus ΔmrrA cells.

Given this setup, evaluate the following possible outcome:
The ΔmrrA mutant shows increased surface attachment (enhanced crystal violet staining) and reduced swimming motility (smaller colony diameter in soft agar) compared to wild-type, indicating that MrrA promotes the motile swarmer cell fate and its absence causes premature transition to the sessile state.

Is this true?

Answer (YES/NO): NO